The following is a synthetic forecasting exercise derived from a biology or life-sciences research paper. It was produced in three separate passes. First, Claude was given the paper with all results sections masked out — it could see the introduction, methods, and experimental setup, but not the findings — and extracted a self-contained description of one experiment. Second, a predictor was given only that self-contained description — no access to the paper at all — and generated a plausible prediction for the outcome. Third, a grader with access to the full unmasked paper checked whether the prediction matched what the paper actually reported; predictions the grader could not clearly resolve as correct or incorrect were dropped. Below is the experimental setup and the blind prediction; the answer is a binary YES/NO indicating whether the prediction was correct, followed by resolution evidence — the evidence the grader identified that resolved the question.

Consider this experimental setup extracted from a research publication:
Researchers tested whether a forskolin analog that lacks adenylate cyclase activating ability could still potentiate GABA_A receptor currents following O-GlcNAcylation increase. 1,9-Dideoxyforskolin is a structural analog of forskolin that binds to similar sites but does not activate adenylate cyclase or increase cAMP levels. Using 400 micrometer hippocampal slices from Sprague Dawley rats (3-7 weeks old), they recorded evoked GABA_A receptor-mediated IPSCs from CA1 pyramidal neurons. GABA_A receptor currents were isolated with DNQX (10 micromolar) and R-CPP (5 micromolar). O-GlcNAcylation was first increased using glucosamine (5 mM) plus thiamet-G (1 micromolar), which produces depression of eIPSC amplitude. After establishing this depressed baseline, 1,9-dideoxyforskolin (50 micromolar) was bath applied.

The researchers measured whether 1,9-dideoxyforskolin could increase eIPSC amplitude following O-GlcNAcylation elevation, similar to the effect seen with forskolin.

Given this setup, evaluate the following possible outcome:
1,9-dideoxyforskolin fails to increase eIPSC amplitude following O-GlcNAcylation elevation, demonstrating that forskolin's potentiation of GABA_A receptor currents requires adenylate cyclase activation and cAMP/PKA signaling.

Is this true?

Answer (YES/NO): NO